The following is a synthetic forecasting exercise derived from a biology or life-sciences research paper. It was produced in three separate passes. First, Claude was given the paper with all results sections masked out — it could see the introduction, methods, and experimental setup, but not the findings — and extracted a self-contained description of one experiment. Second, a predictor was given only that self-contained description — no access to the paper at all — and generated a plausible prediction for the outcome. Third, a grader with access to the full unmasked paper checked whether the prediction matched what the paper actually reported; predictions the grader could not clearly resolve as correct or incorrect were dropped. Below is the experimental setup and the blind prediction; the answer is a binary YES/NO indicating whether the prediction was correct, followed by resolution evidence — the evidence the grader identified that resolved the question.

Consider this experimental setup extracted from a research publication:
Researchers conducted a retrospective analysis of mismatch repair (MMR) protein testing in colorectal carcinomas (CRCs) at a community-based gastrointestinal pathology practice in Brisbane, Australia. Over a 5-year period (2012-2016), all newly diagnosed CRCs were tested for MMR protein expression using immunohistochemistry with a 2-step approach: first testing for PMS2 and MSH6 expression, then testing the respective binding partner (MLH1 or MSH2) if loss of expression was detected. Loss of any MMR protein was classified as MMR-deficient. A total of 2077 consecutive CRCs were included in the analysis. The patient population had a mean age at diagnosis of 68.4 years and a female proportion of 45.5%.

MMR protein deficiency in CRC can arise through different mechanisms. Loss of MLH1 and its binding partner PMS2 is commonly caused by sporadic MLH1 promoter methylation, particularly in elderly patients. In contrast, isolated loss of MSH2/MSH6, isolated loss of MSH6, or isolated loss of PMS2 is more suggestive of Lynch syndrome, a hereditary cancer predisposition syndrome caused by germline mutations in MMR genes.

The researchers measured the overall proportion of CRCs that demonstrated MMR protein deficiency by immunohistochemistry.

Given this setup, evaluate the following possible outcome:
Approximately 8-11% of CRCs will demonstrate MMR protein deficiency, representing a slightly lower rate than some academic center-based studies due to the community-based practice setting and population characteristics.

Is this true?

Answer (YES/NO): NO